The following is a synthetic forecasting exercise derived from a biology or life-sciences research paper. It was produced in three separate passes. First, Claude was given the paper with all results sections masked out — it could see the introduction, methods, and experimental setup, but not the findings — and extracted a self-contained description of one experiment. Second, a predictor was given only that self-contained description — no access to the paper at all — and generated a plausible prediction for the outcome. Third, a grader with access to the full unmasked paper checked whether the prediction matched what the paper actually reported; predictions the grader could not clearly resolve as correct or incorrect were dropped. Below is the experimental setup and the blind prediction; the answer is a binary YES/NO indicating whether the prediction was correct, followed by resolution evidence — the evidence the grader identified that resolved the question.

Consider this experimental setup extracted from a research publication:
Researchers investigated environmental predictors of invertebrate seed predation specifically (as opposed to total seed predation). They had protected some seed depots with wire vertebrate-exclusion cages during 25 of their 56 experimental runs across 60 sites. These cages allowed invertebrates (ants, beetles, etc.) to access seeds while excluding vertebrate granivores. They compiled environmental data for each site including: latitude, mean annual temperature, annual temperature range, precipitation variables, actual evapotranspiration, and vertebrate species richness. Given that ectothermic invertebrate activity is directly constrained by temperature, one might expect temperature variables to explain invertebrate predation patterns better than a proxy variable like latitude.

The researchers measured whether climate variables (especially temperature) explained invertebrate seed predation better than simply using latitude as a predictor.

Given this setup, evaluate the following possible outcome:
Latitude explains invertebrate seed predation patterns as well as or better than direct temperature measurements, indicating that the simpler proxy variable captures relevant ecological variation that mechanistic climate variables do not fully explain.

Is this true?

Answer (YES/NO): YES